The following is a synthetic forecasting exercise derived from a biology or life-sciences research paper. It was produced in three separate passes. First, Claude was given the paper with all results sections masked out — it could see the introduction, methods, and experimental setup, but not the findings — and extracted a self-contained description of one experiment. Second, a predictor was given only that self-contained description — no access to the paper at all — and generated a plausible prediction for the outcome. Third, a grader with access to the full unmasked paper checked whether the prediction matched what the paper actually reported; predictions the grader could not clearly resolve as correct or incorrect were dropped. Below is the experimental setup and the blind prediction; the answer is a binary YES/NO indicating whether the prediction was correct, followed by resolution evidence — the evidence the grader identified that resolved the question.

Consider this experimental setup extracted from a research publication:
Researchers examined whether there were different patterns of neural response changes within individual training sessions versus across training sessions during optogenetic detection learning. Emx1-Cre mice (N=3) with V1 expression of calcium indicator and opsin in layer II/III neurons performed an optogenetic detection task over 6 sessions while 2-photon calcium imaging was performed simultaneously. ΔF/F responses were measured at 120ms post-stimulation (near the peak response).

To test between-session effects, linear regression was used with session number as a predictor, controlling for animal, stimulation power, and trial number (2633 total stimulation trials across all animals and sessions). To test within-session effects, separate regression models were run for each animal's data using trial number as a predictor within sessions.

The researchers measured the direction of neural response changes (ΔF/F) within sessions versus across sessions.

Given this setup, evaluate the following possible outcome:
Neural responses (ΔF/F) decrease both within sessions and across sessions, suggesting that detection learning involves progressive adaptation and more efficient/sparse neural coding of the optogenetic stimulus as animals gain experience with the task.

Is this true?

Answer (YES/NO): NO